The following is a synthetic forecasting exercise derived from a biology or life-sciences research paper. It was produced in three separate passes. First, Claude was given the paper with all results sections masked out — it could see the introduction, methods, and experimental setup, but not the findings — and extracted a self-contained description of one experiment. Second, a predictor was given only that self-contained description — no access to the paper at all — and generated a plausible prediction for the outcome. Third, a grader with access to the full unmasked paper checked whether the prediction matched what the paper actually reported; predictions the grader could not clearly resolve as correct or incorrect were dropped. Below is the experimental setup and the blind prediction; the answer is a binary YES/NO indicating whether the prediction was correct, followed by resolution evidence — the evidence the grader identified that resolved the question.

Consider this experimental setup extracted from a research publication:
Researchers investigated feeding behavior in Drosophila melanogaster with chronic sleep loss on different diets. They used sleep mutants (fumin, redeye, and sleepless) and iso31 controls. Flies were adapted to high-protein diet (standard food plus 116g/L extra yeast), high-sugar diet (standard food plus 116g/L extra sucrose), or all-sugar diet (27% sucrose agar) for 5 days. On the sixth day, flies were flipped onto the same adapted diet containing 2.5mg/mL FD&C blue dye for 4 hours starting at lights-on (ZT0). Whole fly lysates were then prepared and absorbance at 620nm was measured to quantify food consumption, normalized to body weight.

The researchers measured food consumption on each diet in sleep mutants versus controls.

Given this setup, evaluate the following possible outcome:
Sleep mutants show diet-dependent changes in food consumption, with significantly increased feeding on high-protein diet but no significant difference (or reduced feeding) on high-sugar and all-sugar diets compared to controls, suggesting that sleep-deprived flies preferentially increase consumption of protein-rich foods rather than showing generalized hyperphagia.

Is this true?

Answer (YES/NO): NO